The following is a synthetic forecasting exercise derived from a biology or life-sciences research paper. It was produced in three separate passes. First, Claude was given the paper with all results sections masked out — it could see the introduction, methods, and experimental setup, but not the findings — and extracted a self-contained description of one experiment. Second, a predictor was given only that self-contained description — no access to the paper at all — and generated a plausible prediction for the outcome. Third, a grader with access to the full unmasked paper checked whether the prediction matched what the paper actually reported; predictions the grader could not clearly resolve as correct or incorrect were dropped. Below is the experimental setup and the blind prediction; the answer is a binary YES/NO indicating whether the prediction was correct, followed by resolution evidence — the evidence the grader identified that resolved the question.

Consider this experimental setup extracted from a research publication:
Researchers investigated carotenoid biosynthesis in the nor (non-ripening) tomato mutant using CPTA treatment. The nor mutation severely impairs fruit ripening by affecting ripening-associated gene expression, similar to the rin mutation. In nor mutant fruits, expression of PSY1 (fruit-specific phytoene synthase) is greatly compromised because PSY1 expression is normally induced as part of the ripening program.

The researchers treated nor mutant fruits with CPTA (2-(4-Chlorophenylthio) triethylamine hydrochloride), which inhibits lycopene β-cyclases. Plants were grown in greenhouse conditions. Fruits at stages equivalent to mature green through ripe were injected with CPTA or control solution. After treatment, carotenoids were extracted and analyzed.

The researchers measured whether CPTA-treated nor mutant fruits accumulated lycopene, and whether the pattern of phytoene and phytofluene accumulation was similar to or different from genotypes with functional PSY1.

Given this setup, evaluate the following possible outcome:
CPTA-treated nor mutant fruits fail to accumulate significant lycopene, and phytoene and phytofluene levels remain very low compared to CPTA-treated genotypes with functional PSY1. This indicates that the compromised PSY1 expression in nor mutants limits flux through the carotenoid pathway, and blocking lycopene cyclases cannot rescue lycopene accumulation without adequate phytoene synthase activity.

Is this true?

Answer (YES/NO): NO